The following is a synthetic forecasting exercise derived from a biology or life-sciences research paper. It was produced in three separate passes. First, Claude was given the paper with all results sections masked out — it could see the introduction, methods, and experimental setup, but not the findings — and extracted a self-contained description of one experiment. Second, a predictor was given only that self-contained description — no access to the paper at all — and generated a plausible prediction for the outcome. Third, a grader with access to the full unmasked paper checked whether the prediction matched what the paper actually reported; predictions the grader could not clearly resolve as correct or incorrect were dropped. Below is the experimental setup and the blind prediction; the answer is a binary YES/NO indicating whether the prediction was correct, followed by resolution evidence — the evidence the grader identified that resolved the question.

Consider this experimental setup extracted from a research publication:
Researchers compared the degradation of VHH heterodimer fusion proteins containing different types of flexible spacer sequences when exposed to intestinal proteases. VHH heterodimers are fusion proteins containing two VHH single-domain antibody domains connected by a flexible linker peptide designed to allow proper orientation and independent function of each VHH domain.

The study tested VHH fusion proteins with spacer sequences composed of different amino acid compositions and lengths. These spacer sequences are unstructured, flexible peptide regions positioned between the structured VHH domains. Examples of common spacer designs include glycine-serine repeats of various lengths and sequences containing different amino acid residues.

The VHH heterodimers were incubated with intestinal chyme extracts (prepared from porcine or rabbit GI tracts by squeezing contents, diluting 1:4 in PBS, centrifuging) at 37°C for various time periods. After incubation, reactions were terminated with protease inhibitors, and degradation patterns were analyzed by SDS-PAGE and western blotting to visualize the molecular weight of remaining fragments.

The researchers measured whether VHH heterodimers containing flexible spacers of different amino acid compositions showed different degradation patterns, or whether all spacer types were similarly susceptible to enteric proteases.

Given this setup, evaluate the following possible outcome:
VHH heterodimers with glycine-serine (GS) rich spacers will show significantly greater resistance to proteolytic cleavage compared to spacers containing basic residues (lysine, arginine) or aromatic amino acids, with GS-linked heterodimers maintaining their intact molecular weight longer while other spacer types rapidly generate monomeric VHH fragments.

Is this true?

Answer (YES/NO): NO